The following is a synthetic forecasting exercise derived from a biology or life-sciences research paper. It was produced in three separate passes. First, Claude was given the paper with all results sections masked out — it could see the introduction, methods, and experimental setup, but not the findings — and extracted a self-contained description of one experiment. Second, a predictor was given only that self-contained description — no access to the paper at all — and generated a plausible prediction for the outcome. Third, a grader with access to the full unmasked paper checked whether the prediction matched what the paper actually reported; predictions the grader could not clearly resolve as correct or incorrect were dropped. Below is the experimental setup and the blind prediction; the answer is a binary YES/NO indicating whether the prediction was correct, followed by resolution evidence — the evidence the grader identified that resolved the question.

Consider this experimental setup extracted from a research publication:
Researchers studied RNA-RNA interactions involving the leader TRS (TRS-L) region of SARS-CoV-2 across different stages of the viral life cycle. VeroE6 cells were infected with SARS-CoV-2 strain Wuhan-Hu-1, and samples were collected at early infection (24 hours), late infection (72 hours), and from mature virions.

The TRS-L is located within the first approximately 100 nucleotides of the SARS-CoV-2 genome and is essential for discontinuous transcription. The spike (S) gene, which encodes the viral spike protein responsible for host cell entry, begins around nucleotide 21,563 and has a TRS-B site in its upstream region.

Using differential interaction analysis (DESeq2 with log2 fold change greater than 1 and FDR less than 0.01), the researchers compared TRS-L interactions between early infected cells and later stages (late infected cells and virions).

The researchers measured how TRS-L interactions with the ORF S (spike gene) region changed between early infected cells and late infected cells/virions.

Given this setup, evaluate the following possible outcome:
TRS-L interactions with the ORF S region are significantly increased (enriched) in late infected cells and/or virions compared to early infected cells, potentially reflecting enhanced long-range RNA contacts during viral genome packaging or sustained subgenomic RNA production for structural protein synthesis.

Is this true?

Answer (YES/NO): YES